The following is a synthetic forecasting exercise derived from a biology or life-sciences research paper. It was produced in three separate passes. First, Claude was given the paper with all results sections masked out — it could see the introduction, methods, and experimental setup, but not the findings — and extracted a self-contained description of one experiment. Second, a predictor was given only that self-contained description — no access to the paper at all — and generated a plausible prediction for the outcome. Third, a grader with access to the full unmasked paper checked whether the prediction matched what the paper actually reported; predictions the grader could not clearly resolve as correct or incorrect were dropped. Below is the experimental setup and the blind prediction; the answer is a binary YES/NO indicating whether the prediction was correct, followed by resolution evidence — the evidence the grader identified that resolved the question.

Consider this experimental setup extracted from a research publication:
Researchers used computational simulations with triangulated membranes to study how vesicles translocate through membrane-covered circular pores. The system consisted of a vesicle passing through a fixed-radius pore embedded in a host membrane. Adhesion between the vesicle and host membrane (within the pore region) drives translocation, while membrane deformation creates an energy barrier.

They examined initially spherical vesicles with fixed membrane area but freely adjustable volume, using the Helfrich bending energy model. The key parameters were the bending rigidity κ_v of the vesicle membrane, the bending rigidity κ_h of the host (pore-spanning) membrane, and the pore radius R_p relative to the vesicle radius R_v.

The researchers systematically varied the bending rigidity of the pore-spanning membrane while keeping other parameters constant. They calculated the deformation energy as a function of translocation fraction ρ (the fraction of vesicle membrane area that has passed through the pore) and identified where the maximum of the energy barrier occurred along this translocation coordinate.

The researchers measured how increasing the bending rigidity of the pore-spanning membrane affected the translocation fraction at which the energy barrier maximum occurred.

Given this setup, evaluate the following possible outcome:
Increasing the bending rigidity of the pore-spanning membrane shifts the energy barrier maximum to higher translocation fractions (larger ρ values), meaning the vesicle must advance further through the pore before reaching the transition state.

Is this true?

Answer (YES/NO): NO